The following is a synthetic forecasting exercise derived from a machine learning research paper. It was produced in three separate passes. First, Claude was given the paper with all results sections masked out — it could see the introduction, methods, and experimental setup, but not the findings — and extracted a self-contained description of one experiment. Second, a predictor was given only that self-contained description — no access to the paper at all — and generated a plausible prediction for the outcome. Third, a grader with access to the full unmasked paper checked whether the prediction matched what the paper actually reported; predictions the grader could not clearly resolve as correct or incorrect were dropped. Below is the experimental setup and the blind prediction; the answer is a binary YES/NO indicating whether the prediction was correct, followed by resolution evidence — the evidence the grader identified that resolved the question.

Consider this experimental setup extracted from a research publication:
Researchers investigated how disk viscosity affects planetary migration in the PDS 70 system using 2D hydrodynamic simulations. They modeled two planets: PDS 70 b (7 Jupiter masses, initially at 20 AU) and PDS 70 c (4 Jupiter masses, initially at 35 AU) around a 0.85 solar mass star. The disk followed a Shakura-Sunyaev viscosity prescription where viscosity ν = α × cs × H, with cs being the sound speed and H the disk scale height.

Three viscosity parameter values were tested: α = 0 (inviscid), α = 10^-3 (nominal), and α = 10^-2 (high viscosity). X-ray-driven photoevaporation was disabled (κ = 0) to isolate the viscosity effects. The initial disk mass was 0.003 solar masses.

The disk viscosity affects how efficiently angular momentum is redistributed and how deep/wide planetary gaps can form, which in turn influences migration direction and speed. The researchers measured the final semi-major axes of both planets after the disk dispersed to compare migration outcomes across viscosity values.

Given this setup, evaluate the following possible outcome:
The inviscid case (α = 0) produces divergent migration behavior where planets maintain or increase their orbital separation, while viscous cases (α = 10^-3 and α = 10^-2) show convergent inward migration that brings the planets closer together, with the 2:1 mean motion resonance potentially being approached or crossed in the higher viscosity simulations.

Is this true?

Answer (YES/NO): NO